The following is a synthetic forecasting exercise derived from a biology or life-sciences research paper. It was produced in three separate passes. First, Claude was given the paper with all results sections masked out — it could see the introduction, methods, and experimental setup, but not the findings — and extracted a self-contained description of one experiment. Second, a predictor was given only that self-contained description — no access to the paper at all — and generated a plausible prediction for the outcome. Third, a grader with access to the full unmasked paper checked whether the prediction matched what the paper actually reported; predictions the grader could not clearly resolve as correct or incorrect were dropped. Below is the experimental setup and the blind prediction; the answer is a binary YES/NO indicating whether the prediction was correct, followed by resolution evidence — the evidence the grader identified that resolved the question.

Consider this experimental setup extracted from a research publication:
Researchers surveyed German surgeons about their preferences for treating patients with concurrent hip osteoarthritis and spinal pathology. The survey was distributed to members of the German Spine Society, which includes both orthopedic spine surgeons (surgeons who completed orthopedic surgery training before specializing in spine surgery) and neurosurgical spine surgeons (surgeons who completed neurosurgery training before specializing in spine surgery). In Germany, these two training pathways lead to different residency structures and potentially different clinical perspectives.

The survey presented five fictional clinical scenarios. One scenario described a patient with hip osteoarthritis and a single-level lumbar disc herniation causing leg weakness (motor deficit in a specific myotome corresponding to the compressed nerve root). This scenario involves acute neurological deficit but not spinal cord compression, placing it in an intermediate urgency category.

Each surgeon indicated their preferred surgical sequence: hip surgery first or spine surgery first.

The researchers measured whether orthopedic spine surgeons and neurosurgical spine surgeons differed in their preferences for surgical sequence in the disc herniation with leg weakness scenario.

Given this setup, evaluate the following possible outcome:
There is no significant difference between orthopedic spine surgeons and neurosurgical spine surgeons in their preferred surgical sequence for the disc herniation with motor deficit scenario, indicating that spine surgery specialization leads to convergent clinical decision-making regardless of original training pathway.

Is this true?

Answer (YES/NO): YES